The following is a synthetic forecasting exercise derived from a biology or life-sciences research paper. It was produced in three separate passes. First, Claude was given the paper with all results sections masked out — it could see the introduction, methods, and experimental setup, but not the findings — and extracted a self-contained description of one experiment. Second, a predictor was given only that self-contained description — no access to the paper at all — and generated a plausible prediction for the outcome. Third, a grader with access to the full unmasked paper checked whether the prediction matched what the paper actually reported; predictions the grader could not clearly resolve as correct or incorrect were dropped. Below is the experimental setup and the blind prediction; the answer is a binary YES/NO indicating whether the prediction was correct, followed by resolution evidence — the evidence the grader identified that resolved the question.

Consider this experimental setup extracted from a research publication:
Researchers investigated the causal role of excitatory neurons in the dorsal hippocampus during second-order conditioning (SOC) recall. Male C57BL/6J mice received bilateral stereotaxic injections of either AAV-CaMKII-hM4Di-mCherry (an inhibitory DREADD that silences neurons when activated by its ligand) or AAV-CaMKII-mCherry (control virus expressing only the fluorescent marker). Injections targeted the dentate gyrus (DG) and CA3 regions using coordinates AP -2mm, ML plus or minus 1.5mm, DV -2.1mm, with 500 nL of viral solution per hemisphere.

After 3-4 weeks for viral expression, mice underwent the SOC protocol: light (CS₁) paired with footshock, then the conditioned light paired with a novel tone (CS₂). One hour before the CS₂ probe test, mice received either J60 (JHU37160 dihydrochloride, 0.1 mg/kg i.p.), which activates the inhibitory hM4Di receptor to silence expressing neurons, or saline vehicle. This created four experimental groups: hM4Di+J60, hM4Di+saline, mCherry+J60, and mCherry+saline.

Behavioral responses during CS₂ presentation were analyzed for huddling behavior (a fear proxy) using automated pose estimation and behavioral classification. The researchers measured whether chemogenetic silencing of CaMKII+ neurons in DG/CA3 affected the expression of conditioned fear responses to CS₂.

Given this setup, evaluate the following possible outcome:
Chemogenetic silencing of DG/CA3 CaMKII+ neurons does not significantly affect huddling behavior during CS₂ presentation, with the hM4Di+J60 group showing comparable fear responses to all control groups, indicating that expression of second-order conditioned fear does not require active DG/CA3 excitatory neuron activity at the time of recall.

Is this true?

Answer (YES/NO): NO